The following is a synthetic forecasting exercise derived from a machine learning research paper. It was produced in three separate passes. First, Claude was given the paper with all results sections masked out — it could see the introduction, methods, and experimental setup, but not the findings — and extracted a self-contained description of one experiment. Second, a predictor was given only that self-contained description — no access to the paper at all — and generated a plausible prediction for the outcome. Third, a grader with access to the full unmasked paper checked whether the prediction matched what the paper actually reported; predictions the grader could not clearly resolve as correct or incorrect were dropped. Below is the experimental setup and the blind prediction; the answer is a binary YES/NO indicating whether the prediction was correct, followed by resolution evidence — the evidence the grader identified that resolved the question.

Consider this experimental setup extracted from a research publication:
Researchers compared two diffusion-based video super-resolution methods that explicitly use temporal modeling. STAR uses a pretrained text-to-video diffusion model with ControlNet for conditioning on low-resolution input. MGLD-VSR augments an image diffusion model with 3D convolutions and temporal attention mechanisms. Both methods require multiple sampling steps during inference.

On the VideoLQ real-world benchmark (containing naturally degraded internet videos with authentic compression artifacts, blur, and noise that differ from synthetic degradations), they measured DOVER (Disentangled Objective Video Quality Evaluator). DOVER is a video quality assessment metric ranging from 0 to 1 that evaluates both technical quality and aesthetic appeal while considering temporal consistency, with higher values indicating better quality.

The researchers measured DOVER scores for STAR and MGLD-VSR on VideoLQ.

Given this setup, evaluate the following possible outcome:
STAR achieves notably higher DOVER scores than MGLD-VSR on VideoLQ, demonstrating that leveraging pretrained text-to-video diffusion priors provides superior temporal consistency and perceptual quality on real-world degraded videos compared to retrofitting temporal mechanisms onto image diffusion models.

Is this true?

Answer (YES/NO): NO